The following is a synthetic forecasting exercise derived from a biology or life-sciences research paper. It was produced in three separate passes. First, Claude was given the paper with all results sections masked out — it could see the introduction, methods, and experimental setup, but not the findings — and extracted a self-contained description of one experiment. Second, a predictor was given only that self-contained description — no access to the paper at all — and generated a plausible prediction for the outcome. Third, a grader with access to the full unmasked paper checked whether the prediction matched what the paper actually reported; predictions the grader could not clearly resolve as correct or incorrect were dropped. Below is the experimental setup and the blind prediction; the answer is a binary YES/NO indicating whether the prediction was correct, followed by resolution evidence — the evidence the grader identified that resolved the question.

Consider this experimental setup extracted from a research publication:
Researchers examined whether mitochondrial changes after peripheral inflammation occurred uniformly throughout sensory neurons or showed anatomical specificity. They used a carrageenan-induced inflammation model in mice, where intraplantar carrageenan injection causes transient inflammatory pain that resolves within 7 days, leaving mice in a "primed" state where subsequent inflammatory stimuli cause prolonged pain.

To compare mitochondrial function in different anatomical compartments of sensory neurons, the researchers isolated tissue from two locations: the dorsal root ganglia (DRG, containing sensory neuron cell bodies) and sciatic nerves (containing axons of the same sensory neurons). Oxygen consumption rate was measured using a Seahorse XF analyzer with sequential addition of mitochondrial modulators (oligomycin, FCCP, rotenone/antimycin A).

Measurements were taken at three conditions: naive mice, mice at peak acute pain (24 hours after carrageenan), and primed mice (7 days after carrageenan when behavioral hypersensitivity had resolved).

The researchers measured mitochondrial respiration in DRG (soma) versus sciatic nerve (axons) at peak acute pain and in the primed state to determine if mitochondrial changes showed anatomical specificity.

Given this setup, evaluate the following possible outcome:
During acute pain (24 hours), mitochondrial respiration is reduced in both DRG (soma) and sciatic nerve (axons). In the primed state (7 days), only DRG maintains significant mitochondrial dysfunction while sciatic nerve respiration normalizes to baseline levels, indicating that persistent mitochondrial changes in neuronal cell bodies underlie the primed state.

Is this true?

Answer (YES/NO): NO